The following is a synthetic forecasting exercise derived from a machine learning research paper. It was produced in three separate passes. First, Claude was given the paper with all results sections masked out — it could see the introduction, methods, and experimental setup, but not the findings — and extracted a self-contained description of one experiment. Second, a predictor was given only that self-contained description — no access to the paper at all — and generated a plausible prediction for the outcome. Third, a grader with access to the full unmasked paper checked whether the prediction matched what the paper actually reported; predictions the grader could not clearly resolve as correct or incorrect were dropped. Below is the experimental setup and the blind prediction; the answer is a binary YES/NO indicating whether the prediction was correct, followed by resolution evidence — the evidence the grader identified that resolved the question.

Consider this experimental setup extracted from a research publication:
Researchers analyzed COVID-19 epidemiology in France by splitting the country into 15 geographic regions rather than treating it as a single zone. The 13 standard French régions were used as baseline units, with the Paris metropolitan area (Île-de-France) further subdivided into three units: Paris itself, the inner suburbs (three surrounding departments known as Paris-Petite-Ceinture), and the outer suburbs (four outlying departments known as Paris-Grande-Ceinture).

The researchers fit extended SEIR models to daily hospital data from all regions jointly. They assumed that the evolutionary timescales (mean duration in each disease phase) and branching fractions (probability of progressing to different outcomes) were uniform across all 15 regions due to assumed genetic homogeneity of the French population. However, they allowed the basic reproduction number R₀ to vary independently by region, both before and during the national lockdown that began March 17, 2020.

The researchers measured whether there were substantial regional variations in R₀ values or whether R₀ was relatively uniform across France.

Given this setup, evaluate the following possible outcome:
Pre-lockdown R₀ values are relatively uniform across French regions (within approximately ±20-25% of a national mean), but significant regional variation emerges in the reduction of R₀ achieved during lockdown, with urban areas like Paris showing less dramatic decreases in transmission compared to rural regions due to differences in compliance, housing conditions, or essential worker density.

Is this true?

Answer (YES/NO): NO